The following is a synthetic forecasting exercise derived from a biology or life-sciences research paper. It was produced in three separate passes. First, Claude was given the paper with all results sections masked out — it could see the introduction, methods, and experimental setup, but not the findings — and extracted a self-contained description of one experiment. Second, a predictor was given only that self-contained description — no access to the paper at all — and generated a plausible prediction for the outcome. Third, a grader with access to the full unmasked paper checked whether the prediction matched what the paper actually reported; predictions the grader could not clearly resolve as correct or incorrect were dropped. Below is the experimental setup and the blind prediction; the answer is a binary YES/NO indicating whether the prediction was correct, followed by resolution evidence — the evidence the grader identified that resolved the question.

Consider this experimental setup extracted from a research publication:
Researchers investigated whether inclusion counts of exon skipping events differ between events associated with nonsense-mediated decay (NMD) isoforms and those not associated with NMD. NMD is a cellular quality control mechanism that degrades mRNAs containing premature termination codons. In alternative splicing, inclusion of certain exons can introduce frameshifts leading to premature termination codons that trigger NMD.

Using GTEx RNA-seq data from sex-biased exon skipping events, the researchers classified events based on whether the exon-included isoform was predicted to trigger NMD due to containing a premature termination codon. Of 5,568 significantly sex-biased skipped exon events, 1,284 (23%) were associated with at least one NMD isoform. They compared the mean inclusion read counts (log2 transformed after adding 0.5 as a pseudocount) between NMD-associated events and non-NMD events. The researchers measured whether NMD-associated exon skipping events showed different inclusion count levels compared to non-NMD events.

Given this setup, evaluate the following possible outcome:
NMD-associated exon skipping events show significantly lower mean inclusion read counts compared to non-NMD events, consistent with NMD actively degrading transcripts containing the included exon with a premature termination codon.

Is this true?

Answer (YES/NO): YES